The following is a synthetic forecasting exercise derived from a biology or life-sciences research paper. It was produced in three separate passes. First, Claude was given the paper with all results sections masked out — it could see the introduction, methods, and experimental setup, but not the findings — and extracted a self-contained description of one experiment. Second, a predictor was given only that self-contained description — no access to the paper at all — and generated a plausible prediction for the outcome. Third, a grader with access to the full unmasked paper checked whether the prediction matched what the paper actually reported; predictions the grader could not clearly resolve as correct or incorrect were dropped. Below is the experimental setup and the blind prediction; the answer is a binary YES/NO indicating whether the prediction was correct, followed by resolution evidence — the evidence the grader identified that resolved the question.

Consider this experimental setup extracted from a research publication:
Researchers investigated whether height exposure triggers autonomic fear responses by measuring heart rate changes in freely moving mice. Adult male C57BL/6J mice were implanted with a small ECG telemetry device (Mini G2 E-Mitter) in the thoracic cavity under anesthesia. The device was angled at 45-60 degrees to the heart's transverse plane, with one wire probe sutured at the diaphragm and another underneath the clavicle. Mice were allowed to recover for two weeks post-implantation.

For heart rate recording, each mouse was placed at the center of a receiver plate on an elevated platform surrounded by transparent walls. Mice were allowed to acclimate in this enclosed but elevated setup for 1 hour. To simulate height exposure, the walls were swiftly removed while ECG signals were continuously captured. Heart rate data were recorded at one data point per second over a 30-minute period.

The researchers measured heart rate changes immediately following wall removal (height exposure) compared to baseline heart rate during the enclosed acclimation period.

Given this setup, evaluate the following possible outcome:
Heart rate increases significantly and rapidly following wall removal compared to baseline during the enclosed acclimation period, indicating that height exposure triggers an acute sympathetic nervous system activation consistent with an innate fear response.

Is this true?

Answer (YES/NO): YES